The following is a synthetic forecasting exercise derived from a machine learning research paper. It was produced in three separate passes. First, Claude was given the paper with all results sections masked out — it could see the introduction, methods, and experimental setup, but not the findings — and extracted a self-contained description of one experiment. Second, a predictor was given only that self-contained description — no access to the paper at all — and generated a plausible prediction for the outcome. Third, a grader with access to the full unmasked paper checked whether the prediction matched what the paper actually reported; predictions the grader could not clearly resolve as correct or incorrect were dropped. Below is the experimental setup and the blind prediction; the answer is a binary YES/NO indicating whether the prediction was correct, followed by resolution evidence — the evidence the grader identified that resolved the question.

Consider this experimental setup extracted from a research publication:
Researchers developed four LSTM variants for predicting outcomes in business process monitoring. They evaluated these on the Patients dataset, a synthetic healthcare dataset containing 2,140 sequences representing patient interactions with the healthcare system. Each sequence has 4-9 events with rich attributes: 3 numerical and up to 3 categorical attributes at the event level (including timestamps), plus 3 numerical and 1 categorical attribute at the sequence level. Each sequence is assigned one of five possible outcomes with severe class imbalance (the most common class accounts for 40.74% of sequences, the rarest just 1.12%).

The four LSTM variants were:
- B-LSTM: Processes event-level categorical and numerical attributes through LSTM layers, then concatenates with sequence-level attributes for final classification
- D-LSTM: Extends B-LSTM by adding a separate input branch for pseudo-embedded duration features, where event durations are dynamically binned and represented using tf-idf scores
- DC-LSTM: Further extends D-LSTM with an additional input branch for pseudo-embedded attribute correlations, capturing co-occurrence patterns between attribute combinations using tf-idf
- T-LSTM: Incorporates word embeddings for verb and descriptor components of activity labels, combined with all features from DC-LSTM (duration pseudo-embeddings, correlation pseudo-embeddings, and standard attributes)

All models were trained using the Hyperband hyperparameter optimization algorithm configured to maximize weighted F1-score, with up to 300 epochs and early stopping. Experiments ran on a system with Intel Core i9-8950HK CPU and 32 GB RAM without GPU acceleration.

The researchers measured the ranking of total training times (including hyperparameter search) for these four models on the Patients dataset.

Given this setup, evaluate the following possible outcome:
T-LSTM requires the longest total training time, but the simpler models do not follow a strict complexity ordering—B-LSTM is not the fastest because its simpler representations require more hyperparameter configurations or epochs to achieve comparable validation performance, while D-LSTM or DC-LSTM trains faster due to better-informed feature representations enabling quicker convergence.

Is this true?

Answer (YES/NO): NO